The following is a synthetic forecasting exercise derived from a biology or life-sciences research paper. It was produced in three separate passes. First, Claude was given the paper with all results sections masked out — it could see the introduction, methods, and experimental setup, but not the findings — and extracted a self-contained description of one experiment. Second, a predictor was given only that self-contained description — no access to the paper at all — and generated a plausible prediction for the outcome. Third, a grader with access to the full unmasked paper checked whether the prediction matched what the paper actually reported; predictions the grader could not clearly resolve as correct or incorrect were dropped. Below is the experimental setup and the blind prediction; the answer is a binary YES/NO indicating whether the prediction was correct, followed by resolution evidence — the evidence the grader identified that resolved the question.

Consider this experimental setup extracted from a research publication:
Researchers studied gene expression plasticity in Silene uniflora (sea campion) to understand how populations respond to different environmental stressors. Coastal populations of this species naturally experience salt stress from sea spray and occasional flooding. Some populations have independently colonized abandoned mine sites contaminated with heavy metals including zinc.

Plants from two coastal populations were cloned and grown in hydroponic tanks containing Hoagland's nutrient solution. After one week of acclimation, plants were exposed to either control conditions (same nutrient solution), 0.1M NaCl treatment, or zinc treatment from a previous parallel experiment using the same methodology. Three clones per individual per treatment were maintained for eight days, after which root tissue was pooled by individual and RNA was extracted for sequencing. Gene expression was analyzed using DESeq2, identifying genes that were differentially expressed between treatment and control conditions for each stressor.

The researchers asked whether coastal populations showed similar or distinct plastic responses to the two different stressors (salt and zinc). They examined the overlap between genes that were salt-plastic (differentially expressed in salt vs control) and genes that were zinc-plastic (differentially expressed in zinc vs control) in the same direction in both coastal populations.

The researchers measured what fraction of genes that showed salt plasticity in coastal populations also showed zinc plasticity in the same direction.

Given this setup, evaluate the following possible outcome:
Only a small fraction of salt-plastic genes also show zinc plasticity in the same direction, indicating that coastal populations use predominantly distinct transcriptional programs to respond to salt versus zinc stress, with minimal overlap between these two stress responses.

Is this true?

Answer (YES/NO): YES